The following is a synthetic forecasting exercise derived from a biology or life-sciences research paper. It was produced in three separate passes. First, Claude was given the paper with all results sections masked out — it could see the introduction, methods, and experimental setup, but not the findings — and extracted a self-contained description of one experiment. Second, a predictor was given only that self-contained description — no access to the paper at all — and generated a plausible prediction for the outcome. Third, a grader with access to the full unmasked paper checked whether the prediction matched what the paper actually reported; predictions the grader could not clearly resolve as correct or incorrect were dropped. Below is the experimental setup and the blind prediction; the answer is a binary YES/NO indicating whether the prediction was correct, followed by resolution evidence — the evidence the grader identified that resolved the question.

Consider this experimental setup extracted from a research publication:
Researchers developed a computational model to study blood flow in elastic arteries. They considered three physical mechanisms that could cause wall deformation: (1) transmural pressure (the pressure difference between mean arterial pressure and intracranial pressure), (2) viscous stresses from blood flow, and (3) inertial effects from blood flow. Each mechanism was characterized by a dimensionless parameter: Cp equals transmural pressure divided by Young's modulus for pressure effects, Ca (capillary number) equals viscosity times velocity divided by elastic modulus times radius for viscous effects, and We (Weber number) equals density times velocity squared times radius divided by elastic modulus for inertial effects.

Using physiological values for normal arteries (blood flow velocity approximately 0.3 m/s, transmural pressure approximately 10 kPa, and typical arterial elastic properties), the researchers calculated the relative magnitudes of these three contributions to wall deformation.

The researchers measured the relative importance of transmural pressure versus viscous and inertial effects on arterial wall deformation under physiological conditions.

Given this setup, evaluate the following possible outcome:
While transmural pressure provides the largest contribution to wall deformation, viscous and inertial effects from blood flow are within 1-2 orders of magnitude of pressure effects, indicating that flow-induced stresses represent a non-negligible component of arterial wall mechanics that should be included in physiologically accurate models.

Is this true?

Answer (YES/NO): NO